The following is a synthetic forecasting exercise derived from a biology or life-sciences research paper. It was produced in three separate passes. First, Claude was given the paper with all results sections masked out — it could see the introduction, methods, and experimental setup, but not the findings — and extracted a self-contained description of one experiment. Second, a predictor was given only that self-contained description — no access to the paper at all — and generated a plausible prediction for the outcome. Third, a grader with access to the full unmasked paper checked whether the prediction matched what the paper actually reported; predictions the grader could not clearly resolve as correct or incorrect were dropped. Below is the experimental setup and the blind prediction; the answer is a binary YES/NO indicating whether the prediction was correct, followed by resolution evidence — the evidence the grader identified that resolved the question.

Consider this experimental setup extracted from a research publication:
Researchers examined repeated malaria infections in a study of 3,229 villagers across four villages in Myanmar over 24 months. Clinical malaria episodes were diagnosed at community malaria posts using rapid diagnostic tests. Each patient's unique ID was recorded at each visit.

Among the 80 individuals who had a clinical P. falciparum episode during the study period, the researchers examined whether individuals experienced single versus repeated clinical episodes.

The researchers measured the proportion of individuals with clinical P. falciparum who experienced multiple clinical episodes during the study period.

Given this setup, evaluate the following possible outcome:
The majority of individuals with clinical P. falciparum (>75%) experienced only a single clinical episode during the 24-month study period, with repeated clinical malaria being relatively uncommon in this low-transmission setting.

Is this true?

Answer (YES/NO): YES